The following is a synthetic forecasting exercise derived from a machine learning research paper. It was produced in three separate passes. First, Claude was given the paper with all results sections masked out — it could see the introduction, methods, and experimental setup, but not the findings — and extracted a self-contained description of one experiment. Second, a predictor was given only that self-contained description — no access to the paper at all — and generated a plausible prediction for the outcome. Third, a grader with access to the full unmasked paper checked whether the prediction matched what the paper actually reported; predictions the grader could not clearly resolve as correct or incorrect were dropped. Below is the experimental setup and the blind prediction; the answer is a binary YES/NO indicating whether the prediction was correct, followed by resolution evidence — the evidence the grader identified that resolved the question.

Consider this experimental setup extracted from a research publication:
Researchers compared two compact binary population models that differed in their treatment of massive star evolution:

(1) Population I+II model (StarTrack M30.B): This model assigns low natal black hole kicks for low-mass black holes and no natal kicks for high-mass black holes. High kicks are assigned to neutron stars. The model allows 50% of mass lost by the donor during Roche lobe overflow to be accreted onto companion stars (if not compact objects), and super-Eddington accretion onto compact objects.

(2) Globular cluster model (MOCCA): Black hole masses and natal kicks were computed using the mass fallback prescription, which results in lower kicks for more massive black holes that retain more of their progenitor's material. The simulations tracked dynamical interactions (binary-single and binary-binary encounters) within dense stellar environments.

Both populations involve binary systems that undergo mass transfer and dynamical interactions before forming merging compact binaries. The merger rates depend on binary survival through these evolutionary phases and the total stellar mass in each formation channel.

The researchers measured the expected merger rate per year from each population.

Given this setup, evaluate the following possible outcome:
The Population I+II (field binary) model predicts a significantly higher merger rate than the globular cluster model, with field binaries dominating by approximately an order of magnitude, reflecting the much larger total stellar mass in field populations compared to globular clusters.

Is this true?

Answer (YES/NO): YES